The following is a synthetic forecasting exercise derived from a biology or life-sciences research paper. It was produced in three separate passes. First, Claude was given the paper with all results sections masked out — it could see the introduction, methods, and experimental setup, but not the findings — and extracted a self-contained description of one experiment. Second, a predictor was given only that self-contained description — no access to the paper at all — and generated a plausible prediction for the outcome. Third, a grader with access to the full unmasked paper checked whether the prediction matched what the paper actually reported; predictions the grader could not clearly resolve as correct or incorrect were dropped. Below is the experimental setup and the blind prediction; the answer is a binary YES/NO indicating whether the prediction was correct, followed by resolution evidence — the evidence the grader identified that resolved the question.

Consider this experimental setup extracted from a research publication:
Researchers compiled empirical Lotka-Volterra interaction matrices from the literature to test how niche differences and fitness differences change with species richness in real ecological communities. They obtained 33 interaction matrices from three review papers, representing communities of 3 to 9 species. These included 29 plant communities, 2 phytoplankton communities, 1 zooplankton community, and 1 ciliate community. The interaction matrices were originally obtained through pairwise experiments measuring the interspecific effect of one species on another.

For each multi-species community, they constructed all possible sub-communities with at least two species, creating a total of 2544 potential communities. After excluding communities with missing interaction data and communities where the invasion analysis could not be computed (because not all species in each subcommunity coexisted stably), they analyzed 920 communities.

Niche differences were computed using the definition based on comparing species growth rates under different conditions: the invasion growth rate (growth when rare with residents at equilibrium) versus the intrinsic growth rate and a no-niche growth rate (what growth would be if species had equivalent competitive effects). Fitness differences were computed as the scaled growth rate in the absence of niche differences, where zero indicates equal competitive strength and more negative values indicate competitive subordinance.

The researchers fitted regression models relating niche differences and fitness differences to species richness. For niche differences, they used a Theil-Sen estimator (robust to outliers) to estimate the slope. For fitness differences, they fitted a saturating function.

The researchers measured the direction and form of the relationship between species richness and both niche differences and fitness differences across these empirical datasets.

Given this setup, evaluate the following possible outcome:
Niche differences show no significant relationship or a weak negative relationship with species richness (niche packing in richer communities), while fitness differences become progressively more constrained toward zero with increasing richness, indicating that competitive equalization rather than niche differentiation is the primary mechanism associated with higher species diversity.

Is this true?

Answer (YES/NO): NO